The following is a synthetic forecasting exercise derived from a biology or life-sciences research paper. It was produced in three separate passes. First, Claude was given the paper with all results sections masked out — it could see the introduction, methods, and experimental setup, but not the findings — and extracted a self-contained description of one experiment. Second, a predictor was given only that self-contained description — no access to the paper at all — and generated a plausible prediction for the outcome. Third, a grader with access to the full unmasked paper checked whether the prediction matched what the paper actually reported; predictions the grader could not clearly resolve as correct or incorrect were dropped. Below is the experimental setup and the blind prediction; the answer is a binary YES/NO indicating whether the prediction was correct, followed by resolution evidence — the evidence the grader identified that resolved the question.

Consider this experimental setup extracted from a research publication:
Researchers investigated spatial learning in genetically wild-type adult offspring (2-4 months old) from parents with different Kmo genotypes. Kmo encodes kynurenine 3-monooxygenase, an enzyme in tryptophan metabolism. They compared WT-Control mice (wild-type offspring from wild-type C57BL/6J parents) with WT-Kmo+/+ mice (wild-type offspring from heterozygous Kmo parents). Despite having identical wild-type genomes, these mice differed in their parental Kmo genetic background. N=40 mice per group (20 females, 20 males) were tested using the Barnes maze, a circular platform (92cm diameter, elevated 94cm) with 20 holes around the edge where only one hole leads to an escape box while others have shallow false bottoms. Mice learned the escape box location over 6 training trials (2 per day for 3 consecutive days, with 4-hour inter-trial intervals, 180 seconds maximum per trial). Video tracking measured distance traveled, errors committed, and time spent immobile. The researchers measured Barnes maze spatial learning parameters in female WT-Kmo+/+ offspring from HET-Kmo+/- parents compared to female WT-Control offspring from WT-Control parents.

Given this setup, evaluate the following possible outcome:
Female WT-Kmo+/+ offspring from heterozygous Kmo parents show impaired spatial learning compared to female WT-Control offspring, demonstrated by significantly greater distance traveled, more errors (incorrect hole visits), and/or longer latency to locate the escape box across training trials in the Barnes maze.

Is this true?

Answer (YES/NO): YES